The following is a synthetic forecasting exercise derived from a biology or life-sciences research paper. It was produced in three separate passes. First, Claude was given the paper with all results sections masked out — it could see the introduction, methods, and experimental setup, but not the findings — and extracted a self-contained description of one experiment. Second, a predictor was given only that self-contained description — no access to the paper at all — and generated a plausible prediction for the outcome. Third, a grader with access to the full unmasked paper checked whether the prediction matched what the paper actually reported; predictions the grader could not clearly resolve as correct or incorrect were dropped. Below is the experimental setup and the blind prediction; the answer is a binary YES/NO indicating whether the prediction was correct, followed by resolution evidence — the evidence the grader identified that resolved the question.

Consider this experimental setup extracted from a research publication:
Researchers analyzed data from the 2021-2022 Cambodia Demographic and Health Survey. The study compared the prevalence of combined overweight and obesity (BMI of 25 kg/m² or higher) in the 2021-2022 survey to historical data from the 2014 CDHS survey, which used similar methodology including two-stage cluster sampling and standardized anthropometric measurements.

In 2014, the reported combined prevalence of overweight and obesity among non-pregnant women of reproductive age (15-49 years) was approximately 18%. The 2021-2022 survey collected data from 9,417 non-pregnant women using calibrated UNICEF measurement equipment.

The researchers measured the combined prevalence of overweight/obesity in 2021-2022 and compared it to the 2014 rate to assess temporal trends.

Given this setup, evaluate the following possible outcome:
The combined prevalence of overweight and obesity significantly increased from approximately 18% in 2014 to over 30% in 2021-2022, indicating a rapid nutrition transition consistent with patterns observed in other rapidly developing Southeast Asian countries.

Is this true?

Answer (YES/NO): YES